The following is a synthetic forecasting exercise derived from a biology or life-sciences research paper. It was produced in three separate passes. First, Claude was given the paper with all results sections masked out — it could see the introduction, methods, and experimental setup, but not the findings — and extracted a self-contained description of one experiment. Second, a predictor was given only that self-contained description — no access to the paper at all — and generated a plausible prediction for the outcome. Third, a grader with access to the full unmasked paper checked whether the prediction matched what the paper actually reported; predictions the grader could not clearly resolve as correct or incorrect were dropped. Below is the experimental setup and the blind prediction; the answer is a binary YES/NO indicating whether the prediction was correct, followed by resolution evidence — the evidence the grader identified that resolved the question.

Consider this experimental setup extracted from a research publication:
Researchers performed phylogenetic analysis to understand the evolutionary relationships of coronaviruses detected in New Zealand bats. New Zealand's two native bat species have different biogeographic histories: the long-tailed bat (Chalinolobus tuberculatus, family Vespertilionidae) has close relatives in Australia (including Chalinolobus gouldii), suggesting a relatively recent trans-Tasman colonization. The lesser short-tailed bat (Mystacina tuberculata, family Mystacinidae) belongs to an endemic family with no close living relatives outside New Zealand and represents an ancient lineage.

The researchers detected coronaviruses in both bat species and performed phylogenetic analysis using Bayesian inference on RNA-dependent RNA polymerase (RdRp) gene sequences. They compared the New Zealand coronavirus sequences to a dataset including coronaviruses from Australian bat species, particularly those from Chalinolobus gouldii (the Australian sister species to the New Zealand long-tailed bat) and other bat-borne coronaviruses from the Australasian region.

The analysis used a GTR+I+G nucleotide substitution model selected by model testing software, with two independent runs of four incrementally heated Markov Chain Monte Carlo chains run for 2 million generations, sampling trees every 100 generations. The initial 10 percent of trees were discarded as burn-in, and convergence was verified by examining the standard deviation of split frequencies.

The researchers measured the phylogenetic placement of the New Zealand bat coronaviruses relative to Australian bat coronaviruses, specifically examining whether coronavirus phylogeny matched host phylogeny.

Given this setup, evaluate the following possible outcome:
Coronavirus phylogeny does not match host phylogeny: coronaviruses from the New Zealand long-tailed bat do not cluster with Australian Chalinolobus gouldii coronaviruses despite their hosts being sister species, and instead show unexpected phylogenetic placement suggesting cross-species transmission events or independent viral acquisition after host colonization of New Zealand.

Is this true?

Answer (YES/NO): NO